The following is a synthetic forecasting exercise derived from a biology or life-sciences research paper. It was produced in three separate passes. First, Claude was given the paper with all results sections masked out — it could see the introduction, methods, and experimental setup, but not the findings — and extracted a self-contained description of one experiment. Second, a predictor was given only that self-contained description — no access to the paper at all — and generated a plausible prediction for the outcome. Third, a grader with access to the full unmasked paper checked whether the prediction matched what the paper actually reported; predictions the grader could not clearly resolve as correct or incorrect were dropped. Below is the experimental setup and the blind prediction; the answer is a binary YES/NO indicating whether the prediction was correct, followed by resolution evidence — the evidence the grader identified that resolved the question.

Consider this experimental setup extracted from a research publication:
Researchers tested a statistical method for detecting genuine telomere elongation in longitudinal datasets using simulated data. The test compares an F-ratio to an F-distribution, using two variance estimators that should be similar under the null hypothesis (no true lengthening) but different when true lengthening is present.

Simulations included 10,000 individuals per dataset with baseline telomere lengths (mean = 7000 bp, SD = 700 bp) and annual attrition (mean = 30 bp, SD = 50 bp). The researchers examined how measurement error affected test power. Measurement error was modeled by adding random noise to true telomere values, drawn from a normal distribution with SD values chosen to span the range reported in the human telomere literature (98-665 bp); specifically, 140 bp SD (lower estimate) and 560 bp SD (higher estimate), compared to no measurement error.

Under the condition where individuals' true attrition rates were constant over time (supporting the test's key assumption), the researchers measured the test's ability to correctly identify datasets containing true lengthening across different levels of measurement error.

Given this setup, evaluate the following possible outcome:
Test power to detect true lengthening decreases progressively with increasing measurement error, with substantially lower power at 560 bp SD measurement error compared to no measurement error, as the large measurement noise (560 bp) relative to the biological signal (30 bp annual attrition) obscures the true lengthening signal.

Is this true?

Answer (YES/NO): YES